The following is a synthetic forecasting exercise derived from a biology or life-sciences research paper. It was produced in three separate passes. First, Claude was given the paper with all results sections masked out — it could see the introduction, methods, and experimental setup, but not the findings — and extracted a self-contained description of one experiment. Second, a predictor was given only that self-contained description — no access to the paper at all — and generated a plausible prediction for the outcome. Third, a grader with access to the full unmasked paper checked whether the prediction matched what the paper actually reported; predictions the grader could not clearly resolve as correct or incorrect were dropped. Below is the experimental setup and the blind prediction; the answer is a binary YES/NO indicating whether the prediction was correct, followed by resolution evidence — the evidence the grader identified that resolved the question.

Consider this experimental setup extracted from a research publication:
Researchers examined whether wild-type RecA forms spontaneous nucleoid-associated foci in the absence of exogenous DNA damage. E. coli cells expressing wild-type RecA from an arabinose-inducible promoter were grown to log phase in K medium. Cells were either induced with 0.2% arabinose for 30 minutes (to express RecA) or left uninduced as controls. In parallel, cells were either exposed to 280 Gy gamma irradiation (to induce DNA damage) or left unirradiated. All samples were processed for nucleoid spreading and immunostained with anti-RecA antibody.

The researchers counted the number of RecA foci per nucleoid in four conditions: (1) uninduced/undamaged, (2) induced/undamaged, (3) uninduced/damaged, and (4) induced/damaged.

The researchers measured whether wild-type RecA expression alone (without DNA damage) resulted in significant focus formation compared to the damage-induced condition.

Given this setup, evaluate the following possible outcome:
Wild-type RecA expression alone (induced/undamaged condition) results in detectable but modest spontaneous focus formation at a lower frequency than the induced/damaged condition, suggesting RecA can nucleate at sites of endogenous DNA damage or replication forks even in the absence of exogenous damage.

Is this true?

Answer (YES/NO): NO